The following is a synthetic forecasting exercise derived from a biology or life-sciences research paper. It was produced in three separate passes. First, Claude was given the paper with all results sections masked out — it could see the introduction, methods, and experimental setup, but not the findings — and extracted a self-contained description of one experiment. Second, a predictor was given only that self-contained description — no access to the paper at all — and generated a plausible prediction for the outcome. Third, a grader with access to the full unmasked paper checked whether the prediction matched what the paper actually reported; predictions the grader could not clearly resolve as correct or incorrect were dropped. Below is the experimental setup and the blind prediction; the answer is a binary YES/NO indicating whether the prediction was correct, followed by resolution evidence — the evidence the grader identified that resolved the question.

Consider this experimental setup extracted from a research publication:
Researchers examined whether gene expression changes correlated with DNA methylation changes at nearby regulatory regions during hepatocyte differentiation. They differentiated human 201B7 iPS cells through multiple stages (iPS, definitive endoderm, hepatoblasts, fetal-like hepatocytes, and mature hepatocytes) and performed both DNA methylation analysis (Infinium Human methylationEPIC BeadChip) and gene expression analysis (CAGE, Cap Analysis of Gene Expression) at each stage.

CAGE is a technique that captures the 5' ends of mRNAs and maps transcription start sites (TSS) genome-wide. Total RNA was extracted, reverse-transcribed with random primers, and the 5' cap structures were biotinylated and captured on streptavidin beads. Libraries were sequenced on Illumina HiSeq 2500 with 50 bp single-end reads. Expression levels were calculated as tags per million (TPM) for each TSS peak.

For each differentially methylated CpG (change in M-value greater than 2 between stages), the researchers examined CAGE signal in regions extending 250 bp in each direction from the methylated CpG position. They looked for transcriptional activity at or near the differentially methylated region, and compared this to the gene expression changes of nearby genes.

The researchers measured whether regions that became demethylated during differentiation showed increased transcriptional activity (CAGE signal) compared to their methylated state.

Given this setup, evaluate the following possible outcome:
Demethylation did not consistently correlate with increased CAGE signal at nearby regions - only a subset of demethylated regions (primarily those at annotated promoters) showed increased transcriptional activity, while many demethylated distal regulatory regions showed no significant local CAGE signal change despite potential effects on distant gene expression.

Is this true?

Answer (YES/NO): NO